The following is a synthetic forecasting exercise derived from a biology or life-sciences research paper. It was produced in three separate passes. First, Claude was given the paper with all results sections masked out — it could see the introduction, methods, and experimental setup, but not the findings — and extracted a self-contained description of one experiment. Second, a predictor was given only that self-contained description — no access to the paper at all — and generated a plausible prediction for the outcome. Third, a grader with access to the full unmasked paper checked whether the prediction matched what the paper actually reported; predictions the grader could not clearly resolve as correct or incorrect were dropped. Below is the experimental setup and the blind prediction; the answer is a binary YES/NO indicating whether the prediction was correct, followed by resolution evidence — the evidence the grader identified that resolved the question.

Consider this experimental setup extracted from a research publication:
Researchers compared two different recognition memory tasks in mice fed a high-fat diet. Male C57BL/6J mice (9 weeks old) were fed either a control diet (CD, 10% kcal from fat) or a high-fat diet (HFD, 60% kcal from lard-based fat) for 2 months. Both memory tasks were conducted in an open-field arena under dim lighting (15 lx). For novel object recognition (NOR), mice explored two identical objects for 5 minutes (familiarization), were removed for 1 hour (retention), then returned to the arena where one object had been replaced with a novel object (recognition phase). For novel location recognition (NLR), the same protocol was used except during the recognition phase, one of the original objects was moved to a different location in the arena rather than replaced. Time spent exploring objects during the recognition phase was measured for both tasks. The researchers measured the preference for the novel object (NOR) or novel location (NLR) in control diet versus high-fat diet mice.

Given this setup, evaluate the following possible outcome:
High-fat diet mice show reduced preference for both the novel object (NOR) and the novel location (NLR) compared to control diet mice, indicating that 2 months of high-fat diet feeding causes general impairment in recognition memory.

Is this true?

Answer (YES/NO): NO